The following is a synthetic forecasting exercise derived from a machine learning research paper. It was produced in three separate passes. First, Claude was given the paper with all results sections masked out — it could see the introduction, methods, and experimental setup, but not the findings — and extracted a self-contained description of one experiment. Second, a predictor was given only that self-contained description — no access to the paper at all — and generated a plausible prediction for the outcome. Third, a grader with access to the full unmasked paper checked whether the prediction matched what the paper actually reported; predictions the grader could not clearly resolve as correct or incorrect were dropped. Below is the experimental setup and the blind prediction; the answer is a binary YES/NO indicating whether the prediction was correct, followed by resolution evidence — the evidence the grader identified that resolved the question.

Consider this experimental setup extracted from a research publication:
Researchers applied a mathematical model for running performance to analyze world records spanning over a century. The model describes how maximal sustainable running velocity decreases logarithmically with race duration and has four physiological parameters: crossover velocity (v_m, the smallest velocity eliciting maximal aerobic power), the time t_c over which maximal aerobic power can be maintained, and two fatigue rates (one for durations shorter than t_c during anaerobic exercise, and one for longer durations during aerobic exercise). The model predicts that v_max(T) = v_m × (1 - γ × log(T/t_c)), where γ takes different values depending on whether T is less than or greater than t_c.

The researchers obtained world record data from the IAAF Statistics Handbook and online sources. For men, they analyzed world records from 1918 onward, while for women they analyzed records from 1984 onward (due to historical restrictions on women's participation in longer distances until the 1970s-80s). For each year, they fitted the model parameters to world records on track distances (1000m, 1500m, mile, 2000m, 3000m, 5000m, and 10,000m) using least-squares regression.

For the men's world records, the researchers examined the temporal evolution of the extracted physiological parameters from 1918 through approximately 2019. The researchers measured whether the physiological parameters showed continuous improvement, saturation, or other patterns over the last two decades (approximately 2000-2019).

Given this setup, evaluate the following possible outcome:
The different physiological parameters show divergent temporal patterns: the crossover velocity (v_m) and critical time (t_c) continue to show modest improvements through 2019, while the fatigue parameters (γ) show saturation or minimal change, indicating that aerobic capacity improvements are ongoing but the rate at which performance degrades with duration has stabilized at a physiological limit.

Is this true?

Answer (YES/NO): NO